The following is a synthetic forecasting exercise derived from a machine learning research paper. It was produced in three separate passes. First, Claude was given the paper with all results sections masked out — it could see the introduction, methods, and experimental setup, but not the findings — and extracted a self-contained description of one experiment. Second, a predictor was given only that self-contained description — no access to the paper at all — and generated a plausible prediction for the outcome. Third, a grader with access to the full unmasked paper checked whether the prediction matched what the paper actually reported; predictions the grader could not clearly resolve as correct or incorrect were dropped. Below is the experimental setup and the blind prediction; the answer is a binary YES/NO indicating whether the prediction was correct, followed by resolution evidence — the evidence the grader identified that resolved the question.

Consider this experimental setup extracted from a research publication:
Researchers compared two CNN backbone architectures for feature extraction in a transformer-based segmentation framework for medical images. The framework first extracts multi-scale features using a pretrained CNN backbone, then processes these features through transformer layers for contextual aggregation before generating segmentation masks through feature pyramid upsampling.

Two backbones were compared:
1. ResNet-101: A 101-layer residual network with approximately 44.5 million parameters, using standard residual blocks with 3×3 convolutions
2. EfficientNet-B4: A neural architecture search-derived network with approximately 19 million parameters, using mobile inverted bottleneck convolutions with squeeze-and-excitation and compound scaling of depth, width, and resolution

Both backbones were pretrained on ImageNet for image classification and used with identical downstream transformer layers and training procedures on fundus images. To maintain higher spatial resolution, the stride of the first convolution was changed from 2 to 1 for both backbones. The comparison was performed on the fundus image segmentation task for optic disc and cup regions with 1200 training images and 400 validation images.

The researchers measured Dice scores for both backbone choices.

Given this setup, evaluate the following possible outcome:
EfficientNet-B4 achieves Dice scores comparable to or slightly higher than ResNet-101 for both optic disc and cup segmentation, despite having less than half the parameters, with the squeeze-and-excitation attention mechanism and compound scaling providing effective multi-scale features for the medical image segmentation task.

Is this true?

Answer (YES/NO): YES